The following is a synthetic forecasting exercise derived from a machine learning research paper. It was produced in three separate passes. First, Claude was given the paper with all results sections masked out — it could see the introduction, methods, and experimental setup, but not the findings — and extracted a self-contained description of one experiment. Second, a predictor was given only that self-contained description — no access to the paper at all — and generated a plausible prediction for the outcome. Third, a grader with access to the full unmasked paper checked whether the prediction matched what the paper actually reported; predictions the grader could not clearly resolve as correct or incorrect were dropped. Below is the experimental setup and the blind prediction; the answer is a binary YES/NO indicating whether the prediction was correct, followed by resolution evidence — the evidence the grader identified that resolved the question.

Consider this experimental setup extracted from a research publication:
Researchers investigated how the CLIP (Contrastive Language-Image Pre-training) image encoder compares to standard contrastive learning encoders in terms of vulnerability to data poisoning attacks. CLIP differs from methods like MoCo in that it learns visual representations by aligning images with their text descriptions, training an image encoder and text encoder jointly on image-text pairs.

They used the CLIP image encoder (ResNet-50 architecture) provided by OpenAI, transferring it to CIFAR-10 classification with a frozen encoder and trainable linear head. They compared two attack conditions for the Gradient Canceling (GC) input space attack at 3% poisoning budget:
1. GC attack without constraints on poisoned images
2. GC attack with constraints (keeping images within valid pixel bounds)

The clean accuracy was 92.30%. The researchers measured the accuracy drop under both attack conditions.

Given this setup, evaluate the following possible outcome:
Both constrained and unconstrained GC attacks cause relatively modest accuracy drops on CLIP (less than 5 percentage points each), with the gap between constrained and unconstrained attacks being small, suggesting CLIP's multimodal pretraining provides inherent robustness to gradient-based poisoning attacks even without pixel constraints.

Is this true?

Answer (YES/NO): NO